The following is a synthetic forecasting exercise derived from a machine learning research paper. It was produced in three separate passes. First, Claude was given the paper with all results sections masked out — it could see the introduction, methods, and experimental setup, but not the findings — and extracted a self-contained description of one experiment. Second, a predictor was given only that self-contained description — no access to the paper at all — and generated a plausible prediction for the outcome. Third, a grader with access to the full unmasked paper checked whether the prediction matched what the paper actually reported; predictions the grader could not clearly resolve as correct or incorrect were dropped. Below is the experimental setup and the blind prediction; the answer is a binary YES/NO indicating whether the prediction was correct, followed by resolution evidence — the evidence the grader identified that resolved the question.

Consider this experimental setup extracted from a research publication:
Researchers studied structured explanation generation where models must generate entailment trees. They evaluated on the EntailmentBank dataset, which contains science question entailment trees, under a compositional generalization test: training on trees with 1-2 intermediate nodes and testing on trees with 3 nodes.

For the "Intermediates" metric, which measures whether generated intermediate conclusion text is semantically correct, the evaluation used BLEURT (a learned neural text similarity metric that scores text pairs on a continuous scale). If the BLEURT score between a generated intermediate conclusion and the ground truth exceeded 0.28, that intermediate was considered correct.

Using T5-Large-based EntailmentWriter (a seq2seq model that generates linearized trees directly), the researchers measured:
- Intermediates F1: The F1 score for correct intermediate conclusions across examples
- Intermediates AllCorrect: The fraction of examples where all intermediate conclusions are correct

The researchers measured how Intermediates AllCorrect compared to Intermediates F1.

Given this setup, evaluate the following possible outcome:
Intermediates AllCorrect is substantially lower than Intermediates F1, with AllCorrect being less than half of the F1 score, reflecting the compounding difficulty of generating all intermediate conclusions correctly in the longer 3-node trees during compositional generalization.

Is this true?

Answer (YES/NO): NO